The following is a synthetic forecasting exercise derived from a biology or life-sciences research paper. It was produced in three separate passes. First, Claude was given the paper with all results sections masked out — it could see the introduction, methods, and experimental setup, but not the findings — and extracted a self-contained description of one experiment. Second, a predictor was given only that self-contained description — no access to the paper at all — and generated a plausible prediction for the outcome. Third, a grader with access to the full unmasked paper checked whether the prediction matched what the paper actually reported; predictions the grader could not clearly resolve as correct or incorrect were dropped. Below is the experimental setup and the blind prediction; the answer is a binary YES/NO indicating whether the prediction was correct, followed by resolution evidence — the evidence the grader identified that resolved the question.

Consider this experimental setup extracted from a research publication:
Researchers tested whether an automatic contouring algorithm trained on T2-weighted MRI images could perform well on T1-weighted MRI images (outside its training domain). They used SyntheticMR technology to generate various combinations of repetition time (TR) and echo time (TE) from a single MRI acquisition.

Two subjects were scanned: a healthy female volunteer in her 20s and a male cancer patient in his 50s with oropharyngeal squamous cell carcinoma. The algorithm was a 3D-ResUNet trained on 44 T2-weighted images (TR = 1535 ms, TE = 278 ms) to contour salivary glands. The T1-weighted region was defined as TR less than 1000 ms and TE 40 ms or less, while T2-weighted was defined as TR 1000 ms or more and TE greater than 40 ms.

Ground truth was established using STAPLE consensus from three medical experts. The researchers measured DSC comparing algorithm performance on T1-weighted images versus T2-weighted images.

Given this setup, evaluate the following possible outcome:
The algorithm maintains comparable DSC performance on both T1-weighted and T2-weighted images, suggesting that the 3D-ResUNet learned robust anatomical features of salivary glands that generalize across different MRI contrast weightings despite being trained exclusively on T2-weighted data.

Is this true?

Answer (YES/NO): NO